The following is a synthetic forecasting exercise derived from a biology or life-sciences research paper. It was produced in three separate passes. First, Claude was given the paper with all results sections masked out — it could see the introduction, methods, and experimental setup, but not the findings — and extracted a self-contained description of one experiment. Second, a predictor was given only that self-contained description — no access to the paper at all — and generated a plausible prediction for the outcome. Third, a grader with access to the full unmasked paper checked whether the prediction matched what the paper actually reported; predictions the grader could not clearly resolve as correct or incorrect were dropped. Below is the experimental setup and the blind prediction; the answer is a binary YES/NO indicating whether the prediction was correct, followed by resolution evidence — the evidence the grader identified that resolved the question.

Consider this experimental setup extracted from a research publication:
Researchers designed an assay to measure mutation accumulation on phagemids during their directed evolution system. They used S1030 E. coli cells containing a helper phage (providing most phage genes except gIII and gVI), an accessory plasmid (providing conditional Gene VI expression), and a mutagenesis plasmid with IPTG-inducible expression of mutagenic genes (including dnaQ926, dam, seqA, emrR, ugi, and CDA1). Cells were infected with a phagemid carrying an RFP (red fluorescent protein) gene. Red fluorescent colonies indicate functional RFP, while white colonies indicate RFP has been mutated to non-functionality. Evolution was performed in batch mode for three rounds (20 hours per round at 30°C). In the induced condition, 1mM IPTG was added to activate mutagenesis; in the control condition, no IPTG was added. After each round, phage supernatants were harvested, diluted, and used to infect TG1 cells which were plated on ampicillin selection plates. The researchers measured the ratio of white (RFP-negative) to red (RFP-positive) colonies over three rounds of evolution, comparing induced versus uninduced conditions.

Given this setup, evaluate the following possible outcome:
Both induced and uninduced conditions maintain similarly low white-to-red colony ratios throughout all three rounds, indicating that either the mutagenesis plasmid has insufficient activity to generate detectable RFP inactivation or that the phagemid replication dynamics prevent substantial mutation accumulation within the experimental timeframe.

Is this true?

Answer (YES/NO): NO